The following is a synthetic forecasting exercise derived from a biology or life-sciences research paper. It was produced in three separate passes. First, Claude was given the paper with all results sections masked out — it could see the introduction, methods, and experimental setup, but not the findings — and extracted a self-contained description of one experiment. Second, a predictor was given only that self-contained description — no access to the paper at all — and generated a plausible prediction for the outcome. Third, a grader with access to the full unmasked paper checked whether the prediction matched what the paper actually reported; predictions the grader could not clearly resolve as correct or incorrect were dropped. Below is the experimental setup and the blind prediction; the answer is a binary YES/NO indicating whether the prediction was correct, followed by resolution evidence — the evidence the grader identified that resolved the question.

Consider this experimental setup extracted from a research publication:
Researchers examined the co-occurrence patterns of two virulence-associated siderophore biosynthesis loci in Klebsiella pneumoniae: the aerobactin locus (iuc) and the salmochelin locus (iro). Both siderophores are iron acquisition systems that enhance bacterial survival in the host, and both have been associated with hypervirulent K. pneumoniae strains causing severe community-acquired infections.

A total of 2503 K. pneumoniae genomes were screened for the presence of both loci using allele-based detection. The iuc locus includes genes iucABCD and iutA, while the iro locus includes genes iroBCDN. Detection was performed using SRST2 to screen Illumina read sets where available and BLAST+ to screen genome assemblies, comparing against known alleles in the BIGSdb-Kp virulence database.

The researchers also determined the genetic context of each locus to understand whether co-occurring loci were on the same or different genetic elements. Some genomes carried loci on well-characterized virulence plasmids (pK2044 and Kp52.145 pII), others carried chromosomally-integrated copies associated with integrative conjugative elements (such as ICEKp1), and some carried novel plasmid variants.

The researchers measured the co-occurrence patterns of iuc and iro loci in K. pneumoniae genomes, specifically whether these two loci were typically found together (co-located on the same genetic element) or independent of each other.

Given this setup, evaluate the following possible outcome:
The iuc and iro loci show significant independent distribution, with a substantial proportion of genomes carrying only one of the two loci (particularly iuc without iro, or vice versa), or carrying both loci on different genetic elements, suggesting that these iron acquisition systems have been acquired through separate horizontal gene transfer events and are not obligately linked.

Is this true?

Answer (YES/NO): NO